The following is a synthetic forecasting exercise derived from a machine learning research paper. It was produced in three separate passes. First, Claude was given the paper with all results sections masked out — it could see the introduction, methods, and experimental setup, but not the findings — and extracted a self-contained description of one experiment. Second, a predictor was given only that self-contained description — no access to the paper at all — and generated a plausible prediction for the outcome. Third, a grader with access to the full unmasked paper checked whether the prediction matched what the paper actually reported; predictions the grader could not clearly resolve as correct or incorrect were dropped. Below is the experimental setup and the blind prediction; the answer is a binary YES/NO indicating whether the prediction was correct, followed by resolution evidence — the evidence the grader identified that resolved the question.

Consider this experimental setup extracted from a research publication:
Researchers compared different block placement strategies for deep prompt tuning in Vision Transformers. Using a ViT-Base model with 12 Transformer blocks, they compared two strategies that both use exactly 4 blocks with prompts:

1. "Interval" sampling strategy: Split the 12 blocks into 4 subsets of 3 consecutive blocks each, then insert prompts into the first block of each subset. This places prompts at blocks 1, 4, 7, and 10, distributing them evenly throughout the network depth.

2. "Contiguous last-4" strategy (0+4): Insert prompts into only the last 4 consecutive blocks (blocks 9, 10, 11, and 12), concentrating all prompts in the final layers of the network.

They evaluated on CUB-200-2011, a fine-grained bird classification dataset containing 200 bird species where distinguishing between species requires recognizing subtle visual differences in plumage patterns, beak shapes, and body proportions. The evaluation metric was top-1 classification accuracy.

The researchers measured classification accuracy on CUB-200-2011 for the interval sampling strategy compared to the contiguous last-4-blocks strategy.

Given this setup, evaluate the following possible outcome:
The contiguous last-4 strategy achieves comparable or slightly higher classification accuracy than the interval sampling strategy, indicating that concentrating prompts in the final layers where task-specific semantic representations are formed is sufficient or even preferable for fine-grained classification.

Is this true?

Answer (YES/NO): YES